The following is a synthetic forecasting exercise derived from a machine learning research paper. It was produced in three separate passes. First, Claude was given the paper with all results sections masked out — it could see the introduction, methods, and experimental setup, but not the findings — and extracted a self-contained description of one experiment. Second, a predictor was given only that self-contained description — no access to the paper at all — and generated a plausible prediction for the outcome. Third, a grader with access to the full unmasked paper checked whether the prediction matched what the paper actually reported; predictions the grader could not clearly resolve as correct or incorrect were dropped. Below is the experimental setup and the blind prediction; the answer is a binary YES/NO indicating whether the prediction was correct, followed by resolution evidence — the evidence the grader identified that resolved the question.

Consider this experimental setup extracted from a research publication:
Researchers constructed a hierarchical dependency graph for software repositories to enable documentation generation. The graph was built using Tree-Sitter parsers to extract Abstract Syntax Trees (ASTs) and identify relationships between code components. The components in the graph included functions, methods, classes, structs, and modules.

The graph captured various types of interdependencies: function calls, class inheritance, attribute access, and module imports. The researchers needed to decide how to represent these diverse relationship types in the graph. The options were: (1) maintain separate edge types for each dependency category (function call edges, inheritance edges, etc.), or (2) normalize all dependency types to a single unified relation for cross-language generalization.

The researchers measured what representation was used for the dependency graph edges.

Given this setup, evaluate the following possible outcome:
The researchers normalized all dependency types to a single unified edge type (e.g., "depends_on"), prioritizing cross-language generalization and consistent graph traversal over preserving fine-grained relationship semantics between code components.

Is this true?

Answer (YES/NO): YES